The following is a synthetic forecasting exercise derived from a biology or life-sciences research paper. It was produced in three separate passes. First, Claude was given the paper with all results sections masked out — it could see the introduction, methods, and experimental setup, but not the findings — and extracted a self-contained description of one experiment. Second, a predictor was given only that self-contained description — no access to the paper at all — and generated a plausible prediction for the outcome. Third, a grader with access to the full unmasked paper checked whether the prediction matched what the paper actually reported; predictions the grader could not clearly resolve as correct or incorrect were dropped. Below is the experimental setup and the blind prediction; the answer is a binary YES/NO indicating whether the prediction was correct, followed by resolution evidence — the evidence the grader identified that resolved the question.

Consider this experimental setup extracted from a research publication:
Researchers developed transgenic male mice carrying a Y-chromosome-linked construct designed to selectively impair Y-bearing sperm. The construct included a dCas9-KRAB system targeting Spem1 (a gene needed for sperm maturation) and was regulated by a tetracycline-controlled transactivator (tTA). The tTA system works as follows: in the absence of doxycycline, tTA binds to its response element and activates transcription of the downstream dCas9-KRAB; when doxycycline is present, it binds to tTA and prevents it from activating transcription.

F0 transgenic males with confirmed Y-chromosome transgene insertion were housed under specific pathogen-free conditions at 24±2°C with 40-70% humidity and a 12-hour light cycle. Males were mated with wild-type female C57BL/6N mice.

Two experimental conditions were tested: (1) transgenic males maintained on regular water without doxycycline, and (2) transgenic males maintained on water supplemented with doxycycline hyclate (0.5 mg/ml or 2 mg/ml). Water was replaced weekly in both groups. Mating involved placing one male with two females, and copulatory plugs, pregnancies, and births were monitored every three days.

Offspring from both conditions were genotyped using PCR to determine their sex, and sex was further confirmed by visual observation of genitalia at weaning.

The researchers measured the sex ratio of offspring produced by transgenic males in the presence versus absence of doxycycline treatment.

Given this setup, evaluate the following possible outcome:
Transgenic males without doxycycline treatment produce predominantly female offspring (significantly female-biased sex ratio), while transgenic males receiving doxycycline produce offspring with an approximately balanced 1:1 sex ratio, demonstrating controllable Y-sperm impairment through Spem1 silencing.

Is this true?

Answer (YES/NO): YES